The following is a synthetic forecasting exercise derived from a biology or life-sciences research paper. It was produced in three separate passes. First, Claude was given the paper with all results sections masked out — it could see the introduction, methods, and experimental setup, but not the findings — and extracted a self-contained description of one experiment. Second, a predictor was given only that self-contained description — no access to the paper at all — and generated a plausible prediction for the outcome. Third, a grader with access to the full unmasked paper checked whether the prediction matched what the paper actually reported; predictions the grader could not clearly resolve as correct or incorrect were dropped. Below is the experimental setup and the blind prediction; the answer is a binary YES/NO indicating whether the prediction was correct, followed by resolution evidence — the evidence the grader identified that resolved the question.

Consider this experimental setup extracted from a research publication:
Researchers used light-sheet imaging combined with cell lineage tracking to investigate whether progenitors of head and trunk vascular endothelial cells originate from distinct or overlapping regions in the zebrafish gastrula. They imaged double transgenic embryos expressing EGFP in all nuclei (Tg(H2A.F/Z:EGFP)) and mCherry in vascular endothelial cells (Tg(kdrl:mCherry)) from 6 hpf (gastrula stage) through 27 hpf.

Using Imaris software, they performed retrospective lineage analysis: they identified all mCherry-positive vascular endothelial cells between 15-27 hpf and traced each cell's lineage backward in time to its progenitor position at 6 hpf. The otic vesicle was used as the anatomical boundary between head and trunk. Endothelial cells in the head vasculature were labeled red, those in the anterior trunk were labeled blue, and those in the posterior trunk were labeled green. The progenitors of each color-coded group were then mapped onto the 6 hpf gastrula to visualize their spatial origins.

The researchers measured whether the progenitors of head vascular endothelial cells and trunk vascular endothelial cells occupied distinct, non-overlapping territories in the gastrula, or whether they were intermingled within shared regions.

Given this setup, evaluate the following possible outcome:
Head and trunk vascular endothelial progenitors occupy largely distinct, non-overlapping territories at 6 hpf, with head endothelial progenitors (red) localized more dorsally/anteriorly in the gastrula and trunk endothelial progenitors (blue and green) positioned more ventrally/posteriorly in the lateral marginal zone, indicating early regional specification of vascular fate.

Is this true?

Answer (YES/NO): YES